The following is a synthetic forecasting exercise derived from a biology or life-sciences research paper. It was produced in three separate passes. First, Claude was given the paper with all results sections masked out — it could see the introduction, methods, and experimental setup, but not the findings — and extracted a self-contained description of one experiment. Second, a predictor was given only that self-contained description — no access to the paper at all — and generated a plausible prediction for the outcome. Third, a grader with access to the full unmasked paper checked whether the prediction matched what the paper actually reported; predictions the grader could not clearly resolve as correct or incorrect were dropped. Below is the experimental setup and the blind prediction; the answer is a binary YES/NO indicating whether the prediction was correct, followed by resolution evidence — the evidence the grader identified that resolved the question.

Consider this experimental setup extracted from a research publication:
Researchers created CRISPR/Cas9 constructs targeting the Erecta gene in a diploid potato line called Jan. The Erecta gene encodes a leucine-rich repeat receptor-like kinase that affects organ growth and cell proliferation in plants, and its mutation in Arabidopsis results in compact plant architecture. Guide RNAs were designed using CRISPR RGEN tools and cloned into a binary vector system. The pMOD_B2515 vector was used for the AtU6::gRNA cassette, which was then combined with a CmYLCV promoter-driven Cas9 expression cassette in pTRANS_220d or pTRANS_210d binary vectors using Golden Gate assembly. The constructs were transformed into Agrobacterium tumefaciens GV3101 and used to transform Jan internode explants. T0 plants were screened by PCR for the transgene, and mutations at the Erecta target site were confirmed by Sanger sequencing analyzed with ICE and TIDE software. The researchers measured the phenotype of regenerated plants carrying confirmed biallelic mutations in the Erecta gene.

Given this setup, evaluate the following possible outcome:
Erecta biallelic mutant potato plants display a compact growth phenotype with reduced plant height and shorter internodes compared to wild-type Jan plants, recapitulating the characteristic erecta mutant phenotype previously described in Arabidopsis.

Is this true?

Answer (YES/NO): YES